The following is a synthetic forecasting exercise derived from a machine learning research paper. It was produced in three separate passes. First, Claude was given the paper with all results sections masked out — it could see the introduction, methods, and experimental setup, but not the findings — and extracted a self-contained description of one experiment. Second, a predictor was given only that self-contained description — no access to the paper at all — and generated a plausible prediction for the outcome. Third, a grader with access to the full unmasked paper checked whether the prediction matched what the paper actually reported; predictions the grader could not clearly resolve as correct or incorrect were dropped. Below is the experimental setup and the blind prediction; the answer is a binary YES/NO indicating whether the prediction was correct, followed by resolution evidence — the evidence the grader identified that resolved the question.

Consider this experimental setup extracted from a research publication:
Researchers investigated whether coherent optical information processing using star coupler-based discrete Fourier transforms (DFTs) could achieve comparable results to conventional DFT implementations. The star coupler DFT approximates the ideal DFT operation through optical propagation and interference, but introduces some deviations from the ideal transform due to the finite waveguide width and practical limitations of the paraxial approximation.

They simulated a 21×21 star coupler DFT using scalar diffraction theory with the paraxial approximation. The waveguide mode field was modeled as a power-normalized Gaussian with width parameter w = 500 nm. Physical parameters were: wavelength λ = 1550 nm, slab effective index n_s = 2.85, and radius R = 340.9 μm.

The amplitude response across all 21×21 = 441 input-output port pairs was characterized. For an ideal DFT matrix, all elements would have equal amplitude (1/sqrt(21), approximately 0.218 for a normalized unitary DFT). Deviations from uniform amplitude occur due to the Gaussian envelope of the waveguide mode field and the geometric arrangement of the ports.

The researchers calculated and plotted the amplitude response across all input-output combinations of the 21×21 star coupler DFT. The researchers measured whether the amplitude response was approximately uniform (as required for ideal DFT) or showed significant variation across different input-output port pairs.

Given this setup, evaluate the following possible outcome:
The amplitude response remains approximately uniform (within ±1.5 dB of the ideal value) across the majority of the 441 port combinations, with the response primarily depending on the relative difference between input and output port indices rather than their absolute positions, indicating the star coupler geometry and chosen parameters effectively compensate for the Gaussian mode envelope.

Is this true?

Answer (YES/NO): NO